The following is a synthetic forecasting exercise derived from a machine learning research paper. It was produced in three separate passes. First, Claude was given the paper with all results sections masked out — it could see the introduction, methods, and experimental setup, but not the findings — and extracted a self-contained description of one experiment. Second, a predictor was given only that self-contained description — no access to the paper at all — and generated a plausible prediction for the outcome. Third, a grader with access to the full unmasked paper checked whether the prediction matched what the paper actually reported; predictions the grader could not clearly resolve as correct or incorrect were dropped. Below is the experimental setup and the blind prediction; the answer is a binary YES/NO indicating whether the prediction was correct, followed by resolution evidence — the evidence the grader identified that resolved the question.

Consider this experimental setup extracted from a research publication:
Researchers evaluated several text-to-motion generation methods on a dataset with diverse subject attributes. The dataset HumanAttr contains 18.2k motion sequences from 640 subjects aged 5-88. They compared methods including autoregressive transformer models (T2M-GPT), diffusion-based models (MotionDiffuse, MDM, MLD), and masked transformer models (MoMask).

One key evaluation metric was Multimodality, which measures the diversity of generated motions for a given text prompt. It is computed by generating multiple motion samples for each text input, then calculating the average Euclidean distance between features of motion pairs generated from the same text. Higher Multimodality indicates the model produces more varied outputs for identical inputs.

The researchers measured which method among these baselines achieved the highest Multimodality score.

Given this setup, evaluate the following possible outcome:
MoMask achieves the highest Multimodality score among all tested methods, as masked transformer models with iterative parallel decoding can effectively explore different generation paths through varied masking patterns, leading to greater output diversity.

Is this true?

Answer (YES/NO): NO